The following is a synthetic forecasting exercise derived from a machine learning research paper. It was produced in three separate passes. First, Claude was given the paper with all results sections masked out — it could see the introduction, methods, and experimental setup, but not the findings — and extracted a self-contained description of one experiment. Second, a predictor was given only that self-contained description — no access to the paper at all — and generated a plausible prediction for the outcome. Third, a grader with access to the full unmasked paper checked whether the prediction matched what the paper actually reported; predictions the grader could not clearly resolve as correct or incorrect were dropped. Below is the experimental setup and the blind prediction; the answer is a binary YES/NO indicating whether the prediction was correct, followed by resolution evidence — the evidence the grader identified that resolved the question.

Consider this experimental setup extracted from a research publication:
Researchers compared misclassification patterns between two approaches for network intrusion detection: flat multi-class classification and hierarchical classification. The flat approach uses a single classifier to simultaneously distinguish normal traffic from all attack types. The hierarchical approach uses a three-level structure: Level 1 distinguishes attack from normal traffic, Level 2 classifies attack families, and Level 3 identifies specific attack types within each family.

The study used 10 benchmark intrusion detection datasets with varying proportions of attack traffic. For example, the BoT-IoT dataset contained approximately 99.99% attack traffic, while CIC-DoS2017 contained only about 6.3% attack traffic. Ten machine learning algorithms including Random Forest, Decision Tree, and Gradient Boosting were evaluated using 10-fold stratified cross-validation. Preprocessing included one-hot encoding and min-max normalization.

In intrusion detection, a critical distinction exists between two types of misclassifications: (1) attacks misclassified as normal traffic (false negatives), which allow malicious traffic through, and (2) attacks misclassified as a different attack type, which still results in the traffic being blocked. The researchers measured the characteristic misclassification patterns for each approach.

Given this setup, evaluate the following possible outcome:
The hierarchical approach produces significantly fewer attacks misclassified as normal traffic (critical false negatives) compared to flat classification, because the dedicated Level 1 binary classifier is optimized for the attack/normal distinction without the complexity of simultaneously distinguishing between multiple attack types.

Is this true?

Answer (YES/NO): YES